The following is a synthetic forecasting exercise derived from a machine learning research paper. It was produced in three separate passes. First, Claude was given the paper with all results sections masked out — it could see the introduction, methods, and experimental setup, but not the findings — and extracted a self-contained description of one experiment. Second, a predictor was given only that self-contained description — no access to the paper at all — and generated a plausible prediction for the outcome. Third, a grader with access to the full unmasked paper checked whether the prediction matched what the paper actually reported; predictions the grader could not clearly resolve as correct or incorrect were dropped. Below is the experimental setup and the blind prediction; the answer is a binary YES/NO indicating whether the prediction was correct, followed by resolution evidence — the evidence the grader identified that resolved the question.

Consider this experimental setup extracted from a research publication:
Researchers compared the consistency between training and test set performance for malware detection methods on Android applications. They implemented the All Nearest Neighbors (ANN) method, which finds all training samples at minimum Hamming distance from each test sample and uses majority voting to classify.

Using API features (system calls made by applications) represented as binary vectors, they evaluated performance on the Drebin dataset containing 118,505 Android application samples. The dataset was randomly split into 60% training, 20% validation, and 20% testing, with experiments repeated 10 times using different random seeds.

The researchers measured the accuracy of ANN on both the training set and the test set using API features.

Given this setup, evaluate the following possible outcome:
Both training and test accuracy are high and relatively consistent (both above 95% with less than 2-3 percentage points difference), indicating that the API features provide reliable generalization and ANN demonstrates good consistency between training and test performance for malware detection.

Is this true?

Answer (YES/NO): YES